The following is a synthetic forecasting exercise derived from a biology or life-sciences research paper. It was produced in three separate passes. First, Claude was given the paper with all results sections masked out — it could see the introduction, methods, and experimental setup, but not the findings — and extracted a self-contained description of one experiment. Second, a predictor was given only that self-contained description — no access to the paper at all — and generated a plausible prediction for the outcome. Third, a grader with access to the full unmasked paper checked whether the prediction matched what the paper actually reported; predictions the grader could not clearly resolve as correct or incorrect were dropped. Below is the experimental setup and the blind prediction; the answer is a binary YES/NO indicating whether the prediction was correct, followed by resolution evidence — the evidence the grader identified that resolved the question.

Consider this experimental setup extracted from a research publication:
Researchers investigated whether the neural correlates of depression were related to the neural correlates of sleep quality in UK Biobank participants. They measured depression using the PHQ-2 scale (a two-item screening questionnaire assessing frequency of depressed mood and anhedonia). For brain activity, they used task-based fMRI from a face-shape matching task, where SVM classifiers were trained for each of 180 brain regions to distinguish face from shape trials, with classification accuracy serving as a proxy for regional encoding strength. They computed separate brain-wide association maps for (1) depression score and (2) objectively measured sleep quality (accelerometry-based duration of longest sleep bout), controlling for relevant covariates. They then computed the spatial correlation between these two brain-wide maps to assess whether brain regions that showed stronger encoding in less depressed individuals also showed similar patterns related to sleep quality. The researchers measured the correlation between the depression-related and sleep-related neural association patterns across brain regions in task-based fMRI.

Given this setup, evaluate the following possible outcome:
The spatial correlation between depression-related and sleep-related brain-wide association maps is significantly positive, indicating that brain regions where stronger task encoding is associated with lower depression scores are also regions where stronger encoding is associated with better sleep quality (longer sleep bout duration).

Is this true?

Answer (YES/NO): NO